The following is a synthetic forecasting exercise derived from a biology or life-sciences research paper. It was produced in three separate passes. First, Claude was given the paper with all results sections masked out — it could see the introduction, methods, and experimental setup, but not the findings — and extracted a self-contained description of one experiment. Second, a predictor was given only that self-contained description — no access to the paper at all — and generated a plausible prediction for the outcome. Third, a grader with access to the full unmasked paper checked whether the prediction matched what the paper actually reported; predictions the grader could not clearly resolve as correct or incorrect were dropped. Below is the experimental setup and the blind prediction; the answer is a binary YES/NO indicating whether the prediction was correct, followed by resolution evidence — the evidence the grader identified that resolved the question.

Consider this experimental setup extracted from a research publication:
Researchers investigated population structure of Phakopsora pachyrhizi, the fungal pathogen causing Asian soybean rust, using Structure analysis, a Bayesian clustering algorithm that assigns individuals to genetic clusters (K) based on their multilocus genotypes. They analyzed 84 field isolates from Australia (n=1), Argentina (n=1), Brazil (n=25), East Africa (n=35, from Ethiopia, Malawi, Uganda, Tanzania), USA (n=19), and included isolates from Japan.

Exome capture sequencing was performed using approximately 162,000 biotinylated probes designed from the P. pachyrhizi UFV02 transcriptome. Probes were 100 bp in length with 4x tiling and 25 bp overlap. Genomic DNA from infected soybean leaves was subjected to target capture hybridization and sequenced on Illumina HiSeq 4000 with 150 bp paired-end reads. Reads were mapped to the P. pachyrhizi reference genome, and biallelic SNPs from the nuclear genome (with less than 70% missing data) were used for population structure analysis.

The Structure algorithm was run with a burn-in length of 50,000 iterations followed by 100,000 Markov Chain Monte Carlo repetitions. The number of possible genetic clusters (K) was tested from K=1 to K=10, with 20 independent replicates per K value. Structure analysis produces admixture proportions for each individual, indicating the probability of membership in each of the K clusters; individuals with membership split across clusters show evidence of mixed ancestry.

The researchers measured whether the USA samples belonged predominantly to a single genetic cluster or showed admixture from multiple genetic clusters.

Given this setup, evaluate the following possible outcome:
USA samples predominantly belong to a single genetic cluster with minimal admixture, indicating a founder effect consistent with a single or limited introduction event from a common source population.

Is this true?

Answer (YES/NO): NO